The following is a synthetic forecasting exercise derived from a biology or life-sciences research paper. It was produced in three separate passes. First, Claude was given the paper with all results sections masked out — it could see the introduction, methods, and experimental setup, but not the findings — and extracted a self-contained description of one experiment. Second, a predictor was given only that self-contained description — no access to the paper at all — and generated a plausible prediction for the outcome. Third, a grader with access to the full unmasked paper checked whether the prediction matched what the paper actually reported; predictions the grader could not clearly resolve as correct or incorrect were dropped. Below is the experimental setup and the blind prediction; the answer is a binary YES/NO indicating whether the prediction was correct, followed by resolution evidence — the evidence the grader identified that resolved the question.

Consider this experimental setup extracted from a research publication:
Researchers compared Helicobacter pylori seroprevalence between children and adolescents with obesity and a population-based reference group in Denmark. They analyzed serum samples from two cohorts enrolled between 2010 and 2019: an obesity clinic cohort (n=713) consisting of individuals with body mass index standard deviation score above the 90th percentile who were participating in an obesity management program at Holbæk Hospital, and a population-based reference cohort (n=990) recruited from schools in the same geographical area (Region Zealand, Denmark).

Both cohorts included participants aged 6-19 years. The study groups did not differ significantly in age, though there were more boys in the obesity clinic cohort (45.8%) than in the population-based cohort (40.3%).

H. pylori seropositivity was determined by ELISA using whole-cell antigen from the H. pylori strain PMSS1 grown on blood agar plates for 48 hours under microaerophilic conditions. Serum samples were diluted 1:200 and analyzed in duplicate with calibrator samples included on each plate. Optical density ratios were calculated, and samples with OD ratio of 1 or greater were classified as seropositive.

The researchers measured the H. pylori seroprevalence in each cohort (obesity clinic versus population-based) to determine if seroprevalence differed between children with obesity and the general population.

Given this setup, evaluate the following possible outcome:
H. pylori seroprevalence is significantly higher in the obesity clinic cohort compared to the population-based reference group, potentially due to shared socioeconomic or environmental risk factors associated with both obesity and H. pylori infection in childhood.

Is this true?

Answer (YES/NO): NO